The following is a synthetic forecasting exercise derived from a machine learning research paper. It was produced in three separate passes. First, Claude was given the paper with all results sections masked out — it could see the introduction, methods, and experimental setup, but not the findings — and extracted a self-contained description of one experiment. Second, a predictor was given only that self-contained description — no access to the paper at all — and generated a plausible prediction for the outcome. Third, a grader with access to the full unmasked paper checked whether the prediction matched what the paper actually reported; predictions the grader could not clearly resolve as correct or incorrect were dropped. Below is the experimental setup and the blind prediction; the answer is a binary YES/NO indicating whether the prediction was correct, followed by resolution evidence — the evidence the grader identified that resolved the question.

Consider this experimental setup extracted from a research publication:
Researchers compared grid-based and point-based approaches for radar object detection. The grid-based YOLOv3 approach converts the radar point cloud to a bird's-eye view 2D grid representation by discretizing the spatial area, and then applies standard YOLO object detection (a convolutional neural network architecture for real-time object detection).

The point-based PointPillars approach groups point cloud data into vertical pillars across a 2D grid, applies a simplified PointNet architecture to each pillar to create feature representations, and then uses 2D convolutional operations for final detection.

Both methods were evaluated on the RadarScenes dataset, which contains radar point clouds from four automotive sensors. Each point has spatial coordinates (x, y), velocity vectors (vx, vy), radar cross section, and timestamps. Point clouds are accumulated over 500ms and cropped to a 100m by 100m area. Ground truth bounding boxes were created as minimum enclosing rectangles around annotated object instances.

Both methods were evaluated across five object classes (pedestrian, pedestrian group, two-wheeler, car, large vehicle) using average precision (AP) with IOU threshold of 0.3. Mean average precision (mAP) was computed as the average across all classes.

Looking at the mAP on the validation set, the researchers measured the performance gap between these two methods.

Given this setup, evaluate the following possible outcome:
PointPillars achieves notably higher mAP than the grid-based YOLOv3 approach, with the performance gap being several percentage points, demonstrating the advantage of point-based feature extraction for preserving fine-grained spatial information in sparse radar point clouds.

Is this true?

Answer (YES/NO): NO